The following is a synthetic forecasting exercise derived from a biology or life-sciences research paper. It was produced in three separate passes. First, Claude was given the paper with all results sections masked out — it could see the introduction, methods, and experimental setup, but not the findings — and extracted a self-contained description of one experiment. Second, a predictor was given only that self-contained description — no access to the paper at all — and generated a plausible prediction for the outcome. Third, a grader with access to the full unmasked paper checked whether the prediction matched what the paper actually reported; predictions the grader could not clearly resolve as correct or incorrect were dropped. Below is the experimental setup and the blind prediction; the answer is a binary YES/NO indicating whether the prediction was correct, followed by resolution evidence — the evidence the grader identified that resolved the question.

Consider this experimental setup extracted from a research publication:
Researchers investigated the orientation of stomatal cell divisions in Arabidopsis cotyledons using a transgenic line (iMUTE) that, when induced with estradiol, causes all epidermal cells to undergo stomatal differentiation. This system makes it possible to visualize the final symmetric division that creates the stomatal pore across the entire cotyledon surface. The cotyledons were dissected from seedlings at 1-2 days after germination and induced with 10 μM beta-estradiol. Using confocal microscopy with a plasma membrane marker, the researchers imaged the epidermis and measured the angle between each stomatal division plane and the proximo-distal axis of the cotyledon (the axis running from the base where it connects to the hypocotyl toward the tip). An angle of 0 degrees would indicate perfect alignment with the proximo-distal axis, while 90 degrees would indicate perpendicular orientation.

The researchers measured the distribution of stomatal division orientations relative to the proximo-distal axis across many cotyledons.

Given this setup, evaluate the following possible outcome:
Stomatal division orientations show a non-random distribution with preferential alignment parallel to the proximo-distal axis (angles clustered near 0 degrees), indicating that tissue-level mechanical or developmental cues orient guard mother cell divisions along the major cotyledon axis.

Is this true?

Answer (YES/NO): YES